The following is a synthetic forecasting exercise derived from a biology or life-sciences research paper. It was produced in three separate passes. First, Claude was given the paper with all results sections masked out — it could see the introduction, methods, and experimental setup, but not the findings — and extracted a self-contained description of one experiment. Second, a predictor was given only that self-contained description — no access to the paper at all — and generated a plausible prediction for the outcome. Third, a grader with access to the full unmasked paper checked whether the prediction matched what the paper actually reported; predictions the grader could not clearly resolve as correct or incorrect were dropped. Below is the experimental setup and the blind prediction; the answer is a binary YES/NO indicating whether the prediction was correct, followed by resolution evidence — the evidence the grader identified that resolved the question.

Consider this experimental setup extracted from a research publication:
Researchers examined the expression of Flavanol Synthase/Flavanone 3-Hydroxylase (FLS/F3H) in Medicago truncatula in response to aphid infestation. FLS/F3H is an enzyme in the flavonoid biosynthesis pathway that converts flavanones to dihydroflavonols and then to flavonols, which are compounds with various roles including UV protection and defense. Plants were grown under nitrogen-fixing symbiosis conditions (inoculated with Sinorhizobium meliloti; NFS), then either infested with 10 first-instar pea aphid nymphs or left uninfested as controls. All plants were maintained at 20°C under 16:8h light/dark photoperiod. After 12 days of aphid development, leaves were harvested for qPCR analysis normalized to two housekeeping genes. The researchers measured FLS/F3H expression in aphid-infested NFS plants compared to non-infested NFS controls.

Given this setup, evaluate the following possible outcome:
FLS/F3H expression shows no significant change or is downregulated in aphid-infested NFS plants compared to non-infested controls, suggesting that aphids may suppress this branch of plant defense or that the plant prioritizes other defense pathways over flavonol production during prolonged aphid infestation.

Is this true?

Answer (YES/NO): NO